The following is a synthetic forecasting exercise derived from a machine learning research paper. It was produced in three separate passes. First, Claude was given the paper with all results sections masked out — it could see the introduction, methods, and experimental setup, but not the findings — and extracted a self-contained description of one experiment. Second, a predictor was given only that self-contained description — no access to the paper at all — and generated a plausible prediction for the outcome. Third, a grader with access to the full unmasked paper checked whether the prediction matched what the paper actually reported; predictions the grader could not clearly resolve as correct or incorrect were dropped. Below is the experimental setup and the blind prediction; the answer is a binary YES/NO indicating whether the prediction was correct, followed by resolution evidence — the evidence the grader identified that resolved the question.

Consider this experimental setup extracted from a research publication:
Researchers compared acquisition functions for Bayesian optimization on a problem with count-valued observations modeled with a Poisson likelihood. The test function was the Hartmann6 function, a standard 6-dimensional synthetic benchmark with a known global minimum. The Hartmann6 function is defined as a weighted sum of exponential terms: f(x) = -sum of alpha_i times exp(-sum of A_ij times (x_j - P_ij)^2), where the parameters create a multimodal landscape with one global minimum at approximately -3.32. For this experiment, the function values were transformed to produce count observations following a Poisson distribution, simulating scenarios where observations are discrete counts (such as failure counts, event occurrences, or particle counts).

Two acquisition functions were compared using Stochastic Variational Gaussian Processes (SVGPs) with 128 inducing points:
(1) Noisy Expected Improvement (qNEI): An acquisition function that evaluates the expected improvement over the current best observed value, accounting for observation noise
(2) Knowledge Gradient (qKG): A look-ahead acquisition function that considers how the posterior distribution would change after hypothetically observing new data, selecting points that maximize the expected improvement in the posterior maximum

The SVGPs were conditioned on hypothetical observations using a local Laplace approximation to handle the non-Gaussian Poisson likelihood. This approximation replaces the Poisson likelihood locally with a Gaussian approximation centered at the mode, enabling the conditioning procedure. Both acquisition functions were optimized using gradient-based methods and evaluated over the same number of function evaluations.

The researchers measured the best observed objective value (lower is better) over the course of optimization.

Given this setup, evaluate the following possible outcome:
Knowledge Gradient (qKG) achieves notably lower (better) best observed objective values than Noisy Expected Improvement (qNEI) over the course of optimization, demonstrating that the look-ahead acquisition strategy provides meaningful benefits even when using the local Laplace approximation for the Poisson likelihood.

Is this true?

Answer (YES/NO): YES